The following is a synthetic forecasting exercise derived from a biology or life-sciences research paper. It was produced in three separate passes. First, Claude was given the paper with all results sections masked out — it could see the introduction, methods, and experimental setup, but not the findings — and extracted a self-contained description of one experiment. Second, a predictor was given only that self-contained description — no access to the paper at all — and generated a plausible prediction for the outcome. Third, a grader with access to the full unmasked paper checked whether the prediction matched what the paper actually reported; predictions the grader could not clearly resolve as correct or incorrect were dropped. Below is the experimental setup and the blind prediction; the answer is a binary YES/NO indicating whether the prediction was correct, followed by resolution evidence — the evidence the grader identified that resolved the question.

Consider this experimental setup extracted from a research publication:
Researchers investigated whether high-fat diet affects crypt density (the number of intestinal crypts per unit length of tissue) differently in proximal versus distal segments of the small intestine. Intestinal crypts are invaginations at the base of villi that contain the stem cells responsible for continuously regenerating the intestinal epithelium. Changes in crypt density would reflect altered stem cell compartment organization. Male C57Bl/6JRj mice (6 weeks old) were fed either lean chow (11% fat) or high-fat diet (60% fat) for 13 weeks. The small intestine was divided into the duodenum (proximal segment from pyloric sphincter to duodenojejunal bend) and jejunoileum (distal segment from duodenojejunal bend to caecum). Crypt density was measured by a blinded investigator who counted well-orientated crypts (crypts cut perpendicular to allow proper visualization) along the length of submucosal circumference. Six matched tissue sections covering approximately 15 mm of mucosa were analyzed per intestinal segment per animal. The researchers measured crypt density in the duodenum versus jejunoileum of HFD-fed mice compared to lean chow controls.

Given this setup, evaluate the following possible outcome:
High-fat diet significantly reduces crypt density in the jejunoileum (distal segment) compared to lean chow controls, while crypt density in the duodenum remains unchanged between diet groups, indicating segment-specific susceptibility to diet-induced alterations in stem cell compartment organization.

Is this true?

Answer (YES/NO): NO